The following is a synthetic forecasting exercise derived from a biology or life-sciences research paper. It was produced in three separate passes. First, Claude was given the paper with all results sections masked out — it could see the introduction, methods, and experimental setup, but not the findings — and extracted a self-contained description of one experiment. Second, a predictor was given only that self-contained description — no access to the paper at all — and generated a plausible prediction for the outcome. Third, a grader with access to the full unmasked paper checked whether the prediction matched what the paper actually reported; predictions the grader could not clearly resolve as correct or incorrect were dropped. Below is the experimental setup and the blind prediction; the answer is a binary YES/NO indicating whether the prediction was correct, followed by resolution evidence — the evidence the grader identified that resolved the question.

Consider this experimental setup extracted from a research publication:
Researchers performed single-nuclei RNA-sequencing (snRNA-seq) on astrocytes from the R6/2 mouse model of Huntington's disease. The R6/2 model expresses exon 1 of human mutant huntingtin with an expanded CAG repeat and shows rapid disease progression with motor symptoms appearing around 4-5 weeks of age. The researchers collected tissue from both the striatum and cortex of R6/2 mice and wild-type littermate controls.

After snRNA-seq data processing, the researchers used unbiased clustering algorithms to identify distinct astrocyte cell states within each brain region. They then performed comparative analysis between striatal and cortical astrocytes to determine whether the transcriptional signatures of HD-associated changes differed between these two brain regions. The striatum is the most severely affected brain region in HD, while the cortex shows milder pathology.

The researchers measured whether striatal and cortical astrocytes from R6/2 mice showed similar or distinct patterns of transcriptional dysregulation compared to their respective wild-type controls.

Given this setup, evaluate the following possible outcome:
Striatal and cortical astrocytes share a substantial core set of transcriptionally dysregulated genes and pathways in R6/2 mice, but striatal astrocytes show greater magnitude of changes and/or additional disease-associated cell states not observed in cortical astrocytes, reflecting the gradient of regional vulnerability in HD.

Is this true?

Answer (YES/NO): YES